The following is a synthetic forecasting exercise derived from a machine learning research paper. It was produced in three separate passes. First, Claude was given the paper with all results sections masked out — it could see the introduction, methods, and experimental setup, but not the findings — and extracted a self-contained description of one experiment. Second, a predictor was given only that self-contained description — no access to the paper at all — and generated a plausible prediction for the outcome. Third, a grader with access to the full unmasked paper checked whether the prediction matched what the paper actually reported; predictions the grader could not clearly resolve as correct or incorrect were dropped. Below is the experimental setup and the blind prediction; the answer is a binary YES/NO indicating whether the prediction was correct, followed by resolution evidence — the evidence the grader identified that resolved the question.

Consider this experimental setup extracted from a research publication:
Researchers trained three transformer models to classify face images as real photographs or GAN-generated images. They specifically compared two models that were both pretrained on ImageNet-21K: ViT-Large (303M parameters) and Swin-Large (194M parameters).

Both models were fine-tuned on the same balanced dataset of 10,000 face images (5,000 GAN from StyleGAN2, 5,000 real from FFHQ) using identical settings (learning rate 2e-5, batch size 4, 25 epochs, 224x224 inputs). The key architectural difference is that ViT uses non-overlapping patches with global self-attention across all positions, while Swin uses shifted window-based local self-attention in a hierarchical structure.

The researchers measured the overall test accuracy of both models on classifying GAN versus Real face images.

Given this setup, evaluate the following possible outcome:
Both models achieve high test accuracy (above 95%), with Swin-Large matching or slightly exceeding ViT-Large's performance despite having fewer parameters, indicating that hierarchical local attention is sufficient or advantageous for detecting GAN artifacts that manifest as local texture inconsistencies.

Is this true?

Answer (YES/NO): NO